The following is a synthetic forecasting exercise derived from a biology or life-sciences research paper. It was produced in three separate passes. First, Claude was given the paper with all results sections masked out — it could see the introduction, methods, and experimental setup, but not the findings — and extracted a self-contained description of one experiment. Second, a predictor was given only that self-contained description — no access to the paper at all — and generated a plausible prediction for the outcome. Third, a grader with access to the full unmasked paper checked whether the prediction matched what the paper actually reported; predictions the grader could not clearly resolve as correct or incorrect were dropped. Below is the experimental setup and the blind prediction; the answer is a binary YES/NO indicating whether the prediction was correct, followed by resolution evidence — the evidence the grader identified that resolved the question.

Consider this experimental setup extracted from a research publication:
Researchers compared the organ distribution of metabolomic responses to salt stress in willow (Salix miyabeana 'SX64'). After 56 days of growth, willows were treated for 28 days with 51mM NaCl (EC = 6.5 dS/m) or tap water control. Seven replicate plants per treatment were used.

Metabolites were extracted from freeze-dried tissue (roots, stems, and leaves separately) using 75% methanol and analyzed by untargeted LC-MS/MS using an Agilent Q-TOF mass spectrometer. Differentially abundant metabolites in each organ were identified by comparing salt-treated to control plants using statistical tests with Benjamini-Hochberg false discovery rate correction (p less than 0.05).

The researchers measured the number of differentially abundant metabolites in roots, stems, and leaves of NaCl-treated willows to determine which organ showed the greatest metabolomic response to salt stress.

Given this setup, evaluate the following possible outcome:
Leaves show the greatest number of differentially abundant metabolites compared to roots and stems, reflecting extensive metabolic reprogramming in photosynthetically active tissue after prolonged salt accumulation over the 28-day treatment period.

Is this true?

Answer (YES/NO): NO